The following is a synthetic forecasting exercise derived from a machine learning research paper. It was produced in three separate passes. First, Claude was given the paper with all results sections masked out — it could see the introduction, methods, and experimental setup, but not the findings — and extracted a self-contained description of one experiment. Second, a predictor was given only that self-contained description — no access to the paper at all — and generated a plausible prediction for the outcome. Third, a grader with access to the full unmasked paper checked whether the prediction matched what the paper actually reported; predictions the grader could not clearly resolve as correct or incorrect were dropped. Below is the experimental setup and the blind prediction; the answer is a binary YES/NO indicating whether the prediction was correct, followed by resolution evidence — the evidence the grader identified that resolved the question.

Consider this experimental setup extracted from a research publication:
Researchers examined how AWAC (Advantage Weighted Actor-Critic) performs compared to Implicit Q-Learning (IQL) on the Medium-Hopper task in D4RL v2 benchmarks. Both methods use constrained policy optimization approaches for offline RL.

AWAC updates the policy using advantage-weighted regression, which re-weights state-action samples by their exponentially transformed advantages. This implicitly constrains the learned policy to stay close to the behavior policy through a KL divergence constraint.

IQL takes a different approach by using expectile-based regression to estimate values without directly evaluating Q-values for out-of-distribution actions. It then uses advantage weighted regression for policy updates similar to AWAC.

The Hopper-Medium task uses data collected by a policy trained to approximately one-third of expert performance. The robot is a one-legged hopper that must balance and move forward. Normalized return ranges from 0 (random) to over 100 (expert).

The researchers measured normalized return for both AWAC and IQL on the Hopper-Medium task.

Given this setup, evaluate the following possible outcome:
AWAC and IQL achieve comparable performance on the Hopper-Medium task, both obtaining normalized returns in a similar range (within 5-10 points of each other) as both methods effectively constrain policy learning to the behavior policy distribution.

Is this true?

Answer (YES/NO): NO